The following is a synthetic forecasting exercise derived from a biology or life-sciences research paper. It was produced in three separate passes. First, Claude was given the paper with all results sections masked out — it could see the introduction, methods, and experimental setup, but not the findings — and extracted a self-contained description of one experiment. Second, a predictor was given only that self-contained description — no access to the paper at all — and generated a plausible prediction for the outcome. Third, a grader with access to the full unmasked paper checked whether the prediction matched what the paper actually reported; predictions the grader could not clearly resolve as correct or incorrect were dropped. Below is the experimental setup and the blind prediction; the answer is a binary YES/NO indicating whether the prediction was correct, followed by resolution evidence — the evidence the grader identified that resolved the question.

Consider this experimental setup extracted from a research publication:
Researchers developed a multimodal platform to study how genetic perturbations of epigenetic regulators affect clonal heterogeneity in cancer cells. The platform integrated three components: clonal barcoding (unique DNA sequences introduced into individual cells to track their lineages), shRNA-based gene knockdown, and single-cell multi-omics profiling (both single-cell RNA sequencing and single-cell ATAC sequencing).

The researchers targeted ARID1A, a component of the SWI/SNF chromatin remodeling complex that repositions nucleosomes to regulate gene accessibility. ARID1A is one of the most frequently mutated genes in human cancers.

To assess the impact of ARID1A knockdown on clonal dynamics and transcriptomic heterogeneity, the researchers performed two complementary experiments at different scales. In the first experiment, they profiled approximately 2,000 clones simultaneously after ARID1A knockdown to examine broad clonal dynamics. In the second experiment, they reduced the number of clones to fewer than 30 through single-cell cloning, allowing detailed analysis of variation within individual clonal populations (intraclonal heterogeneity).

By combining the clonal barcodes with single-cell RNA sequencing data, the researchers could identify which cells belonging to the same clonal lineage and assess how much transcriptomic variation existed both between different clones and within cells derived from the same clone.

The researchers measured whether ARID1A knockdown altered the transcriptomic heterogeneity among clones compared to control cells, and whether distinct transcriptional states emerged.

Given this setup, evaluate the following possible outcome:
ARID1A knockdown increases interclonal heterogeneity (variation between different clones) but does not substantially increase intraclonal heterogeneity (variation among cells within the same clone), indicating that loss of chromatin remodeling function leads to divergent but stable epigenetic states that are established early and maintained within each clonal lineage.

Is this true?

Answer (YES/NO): NO